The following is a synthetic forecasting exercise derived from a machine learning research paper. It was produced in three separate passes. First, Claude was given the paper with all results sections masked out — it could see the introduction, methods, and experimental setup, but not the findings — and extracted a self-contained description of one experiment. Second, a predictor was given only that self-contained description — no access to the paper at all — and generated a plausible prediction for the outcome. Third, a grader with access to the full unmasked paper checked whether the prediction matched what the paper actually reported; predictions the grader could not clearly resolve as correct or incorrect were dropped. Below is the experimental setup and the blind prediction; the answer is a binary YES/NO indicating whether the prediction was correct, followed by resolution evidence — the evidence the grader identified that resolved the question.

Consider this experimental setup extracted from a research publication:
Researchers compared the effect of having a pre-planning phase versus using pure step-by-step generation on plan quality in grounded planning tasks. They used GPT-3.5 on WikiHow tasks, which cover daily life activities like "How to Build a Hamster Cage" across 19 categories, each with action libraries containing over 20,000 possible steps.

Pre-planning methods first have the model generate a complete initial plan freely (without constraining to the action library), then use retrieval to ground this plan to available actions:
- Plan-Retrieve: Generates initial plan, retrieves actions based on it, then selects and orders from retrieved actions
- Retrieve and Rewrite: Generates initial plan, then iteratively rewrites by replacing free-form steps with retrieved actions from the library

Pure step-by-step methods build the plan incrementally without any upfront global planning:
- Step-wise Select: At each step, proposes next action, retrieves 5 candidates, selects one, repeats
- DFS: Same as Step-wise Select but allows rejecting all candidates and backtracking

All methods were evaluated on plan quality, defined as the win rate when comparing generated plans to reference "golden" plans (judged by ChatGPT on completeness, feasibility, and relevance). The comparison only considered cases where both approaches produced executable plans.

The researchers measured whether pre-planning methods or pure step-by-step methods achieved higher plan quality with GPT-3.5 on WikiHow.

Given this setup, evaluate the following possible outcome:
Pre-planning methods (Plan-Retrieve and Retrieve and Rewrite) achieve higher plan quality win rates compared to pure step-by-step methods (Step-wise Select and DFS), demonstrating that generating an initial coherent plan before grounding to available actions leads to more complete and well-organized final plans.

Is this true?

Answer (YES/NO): YES